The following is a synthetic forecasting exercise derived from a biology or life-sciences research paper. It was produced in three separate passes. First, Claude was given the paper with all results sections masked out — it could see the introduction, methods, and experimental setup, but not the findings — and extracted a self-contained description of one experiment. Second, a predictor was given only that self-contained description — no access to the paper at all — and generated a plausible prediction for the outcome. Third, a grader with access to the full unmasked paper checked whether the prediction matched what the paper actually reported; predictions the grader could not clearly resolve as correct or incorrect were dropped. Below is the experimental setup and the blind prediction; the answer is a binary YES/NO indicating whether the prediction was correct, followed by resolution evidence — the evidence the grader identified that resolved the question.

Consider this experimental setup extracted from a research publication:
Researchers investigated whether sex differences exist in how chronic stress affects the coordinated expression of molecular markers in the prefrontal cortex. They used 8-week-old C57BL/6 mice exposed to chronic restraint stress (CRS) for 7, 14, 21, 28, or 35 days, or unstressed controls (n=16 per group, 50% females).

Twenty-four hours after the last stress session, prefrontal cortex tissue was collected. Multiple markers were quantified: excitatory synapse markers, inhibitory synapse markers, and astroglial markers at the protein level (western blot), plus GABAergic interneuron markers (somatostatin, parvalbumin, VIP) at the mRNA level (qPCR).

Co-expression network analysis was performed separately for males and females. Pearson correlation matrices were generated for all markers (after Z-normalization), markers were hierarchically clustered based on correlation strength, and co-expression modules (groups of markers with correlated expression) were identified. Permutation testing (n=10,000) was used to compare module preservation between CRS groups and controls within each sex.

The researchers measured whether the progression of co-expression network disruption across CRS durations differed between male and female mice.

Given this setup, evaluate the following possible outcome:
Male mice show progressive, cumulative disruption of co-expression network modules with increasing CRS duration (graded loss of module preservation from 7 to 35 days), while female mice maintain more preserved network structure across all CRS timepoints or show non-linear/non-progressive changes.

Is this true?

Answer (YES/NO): NO